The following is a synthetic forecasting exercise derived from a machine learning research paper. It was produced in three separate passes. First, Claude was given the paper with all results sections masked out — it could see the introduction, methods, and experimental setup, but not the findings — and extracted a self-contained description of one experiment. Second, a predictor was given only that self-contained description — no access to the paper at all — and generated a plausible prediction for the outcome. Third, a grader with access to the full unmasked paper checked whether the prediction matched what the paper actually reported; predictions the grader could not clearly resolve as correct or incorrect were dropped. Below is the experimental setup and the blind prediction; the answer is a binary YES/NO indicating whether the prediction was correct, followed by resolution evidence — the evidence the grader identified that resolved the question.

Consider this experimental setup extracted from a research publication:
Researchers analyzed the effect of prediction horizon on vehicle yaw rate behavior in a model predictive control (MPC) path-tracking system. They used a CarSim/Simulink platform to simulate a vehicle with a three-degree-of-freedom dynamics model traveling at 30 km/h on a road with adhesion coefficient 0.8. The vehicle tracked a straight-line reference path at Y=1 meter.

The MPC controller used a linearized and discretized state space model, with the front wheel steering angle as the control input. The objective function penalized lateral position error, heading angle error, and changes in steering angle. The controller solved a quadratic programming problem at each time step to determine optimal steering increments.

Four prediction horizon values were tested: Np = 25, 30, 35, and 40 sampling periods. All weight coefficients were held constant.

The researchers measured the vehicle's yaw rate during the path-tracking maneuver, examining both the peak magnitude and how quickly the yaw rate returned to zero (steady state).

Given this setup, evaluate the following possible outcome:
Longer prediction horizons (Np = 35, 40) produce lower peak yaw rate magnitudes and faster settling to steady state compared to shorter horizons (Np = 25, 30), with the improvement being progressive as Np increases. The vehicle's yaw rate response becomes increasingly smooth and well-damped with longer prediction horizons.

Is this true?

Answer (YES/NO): YES